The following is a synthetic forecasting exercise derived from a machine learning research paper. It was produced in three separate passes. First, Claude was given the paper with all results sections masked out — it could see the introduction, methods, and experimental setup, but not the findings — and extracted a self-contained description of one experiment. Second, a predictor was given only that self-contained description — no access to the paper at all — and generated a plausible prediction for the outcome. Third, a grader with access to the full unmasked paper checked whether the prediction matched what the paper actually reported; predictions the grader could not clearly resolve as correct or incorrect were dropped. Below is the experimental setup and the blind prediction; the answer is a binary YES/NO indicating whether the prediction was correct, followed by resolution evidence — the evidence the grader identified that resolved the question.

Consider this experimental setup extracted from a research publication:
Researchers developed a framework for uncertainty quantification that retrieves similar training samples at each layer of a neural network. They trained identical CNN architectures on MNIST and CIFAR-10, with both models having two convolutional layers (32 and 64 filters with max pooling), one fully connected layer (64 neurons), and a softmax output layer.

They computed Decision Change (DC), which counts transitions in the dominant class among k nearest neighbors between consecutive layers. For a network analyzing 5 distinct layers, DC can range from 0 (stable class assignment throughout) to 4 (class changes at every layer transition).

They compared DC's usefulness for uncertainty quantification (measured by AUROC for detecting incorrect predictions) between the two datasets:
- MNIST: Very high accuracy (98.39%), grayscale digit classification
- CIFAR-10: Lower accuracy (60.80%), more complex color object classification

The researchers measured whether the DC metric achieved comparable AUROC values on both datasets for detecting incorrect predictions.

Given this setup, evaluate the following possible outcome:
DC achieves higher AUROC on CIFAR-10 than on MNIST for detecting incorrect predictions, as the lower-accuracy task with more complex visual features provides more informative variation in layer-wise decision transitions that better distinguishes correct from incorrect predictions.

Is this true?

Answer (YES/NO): NO